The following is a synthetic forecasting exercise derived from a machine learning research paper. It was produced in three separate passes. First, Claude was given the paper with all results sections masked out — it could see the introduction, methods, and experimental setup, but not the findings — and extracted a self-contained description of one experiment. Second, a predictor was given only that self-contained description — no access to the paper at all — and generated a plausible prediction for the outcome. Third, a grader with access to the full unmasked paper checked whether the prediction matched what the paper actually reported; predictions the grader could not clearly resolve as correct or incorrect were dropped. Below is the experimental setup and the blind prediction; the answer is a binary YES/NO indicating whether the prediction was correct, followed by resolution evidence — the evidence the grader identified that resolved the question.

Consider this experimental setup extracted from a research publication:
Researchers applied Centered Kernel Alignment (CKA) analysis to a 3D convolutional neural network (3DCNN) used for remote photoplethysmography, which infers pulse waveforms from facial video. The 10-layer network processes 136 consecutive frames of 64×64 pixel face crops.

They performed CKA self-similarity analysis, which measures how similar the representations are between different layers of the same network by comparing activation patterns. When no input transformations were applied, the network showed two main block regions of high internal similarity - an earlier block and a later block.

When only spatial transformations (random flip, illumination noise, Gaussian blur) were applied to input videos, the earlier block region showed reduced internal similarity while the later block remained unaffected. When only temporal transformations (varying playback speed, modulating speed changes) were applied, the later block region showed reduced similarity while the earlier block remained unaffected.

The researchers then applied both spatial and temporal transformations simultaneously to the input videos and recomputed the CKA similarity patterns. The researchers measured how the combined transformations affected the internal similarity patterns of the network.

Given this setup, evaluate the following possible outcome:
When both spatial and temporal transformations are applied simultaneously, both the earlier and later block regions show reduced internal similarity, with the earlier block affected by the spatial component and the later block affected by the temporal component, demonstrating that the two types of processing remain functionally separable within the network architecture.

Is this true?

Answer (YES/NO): YES